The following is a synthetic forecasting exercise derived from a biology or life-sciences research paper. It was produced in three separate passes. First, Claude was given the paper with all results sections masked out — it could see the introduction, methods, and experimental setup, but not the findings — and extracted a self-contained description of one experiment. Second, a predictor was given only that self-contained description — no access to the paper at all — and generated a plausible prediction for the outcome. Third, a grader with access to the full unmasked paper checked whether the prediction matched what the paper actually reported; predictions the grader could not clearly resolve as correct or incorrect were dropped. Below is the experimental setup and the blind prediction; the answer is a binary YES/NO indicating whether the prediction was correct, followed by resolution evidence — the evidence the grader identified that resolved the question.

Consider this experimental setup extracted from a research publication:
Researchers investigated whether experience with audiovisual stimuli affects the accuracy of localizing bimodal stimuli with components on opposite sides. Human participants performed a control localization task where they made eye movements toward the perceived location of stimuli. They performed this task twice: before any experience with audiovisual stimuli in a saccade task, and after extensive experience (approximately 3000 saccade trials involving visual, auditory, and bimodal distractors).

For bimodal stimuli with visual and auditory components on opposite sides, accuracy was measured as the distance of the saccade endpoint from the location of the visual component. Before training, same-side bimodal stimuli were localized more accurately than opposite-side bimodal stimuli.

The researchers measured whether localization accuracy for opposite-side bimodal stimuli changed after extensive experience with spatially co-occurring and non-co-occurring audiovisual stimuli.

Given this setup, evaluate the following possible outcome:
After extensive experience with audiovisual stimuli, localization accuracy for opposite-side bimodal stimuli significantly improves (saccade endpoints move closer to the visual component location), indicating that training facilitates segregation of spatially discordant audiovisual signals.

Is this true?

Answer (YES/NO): NO